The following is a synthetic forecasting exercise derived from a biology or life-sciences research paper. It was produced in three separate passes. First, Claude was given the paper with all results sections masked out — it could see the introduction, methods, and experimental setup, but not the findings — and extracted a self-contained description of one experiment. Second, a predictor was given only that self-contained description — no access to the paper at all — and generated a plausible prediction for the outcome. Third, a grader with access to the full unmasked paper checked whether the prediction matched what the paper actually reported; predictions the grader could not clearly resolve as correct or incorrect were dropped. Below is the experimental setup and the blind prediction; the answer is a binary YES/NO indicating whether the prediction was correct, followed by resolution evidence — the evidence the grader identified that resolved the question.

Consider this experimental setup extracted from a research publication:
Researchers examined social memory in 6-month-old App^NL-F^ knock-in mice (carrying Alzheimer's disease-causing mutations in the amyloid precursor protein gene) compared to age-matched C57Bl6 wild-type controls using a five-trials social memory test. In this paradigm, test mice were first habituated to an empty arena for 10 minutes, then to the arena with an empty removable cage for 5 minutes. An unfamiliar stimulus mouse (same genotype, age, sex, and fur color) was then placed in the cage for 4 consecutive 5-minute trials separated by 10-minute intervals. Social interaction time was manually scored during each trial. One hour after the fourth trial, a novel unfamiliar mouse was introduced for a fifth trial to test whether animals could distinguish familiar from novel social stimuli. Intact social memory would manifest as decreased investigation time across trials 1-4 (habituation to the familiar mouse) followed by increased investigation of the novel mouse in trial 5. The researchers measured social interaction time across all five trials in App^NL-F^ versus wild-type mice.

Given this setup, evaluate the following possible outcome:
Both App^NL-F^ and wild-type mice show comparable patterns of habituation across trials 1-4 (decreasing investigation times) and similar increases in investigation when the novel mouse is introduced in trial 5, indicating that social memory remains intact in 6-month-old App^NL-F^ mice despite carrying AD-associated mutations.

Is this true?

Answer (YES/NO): NO